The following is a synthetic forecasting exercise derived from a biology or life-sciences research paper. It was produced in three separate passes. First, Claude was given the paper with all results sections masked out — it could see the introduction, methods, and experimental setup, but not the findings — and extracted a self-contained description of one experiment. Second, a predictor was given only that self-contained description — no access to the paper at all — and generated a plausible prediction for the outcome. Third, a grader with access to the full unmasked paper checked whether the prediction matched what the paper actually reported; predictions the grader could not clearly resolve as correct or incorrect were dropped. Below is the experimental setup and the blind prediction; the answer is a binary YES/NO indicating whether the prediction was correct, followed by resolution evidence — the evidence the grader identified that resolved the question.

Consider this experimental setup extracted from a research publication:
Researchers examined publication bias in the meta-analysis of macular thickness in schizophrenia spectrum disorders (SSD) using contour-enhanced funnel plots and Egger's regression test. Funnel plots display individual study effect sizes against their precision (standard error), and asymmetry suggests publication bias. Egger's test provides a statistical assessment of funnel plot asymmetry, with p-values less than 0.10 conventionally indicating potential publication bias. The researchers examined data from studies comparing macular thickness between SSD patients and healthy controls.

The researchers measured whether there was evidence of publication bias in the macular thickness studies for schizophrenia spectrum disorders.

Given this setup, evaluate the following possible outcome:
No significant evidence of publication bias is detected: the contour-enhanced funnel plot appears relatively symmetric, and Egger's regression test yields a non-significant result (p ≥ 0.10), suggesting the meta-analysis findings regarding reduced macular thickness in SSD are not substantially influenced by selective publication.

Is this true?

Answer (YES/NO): NO